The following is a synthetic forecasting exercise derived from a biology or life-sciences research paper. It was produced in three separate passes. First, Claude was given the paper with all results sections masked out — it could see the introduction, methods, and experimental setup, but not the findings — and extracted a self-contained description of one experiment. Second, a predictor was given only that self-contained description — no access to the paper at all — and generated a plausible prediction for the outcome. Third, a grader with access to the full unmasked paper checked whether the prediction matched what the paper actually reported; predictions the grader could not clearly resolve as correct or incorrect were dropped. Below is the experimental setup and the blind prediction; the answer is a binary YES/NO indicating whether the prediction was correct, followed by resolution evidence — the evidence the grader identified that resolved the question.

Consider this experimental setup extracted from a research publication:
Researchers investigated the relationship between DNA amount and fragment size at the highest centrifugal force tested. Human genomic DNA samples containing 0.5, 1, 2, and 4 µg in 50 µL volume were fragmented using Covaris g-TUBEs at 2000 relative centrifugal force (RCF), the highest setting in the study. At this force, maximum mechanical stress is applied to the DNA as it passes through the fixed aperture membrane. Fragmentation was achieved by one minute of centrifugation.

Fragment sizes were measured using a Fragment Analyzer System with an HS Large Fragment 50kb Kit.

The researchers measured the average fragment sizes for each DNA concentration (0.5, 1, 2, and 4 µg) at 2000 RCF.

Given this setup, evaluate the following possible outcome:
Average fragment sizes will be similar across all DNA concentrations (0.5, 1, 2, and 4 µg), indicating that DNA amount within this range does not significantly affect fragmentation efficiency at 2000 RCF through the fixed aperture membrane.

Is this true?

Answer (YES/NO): YES